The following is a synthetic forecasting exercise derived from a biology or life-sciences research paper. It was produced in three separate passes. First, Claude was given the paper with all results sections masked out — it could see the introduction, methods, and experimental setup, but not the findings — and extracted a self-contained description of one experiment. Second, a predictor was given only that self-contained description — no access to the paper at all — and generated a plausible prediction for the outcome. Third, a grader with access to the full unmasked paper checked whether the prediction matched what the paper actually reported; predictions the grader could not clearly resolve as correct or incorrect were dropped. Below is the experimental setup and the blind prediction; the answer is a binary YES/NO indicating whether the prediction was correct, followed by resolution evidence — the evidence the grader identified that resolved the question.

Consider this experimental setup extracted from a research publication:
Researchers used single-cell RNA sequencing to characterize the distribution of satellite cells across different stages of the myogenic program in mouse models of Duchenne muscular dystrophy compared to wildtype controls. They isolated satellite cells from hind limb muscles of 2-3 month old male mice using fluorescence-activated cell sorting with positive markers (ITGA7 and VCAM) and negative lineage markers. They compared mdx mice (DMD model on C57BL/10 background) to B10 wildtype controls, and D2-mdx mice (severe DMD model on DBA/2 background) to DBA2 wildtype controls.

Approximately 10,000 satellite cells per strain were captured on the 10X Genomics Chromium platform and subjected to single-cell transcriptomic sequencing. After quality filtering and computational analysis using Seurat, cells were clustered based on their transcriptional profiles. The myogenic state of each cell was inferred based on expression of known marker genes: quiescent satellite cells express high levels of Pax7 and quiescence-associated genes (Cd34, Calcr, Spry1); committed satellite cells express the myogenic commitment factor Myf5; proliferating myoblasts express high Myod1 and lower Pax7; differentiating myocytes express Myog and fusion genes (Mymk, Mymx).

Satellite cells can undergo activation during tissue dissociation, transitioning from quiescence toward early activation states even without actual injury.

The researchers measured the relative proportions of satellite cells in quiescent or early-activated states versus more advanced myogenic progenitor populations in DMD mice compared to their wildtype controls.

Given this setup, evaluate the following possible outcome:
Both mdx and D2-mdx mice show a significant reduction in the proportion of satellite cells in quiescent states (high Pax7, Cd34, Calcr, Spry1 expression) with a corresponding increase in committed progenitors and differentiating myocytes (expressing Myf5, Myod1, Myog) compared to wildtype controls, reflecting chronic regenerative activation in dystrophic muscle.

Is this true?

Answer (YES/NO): YES